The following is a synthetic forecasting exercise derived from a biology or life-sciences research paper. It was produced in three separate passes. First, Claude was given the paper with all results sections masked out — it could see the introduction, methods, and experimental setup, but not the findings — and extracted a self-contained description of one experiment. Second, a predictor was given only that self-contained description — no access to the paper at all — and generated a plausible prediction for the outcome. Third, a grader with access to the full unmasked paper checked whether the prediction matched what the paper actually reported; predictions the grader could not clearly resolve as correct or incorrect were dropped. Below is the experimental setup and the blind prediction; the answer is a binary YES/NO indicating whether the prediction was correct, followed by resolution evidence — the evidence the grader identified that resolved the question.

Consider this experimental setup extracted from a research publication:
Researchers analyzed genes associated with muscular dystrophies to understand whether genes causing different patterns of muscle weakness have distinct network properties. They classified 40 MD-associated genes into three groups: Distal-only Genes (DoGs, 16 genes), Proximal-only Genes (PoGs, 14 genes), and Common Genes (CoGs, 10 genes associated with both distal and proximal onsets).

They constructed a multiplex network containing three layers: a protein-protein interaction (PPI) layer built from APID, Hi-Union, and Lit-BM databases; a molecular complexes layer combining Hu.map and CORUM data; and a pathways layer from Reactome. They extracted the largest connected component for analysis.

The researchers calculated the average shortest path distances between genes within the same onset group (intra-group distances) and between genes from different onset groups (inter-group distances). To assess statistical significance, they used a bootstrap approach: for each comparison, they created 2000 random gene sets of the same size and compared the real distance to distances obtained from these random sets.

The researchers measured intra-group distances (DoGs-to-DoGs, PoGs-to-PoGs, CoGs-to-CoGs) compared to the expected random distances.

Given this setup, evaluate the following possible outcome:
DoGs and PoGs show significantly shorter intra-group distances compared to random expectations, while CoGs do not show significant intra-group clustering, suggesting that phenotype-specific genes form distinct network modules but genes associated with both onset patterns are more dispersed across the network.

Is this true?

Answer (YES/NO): NO